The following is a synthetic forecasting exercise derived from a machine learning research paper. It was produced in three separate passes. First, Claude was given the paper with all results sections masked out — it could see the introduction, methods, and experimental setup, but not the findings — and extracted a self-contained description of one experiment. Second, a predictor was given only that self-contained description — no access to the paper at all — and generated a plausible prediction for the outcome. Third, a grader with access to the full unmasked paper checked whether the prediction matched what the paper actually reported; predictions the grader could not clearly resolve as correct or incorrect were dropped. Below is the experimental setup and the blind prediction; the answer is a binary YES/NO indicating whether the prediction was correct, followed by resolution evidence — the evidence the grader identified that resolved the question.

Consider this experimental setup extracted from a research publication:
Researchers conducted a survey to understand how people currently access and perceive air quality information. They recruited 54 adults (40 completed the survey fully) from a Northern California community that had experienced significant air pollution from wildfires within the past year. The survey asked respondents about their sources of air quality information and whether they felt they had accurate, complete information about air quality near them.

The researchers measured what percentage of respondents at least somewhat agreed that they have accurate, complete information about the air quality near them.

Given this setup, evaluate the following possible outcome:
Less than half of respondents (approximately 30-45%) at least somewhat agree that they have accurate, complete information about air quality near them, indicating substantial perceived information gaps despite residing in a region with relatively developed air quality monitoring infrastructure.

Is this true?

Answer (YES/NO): NO